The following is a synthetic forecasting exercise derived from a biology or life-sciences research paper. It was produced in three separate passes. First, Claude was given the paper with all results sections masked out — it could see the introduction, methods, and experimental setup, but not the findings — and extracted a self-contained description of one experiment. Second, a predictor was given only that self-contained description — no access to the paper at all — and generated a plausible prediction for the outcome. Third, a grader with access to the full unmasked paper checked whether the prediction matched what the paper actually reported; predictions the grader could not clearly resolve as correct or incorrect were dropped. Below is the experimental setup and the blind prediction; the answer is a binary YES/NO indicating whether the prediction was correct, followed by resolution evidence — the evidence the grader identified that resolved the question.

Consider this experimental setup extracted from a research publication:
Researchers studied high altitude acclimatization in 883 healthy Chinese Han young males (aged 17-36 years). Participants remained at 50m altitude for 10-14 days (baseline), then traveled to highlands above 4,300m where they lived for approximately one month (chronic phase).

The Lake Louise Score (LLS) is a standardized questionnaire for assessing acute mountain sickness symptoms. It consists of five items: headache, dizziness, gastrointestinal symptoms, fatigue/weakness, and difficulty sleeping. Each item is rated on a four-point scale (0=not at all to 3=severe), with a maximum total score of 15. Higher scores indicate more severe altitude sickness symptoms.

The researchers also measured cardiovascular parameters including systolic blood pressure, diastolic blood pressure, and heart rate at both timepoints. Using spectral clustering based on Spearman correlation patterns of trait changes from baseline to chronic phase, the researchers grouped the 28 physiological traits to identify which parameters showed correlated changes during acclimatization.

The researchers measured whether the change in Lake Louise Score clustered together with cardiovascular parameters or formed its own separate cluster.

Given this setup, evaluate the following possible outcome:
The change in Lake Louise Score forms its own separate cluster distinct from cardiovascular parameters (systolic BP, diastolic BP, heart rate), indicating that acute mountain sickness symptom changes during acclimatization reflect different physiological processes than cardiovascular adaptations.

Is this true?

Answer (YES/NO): YES